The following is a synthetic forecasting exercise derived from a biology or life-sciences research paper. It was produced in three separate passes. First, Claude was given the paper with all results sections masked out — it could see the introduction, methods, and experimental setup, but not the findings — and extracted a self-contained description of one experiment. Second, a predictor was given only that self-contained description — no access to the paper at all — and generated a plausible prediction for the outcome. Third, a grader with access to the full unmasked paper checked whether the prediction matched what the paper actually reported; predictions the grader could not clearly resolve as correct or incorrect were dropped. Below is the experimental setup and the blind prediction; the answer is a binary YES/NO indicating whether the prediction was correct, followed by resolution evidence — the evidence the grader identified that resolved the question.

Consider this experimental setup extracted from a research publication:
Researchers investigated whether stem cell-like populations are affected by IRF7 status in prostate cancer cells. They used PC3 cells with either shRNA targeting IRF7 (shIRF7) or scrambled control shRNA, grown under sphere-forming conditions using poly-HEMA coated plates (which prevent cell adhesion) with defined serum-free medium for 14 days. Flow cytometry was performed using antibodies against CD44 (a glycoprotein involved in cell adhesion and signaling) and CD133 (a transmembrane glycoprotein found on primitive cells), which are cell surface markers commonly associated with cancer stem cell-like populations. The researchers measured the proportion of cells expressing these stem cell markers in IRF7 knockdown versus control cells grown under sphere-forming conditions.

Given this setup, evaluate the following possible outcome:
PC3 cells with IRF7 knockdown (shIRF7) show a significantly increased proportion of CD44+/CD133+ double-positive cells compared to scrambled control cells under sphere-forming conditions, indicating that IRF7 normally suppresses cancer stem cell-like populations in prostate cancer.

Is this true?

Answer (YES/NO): NO